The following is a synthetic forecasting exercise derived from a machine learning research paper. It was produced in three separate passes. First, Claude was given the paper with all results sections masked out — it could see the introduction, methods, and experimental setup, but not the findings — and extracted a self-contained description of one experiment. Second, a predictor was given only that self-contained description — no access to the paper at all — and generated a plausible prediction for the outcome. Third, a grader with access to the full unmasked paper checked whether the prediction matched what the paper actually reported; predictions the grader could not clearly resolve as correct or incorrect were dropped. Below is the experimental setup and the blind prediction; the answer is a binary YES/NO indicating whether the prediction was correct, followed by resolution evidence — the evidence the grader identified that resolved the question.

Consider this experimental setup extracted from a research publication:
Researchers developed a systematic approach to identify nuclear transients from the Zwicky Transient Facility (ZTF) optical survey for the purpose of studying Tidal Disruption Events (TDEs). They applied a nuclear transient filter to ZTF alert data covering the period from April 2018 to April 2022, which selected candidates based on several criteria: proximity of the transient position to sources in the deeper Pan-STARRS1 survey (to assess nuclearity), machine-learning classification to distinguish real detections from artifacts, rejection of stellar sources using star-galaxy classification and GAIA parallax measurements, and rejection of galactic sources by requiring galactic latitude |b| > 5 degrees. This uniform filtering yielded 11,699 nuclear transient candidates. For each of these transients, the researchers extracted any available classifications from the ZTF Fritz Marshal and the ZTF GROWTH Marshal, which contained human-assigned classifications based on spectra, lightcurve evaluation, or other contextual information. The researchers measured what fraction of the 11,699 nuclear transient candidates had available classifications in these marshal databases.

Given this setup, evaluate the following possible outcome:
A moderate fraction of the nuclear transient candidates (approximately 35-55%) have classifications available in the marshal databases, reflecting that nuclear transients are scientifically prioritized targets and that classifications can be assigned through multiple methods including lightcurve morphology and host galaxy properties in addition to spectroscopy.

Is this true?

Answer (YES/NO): YES